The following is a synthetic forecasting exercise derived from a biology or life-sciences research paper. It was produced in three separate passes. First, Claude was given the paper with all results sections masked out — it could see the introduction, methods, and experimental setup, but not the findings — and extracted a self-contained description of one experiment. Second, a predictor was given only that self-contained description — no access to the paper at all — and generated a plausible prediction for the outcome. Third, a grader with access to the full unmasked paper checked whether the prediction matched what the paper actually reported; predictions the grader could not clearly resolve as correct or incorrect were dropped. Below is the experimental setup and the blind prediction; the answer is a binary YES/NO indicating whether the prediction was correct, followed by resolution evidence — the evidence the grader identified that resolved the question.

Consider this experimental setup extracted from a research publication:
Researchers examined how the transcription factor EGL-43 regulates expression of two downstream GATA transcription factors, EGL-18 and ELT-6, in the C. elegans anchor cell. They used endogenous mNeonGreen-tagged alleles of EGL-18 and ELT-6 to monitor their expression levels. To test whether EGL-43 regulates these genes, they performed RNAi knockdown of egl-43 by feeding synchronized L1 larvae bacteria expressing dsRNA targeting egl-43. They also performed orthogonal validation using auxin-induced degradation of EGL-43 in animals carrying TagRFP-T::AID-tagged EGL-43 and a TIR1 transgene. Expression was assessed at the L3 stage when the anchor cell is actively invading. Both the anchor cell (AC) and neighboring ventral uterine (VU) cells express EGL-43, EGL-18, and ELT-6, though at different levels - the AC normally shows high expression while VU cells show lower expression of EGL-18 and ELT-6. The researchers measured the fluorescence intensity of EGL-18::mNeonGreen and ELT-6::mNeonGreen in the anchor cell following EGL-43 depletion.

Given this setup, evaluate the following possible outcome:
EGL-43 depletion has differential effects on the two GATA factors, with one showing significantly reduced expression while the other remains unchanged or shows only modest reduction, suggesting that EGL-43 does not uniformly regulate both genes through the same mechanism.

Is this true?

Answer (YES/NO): NO